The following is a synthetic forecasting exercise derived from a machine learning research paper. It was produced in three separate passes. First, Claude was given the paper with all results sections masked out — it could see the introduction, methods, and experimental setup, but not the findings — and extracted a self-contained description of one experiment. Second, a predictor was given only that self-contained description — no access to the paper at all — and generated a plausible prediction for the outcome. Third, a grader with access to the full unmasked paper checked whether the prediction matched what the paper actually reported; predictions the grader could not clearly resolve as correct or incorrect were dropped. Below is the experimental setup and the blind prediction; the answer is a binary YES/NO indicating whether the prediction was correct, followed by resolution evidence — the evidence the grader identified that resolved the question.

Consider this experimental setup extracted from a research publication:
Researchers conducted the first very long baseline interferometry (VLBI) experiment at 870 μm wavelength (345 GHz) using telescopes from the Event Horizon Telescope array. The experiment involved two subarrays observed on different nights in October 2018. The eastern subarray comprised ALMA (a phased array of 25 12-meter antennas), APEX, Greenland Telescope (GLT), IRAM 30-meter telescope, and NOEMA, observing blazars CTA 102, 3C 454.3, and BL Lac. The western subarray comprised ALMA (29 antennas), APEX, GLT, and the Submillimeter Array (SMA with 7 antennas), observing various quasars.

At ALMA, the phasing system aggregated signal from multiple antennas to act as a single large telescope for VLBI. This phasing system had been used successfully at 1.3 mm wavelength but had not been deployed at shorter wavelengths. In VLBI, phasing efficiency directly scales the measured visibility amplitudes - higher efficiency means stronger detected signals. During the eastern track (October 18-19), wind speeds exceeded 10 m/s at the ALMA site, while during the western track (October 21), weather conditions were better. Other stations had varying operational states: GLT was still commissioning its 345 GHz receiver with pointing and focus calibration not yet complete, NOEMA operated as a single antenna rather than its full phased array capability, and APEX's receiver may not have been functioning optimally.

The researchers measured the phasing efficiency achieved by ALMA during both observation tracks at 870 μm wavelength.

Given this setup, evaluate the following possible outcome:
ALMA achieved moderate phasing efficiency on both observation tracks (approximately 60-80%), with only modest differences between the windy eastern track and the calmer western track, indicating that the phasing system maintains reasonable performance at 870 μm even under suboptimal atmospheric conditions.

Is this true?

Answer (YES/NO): NO